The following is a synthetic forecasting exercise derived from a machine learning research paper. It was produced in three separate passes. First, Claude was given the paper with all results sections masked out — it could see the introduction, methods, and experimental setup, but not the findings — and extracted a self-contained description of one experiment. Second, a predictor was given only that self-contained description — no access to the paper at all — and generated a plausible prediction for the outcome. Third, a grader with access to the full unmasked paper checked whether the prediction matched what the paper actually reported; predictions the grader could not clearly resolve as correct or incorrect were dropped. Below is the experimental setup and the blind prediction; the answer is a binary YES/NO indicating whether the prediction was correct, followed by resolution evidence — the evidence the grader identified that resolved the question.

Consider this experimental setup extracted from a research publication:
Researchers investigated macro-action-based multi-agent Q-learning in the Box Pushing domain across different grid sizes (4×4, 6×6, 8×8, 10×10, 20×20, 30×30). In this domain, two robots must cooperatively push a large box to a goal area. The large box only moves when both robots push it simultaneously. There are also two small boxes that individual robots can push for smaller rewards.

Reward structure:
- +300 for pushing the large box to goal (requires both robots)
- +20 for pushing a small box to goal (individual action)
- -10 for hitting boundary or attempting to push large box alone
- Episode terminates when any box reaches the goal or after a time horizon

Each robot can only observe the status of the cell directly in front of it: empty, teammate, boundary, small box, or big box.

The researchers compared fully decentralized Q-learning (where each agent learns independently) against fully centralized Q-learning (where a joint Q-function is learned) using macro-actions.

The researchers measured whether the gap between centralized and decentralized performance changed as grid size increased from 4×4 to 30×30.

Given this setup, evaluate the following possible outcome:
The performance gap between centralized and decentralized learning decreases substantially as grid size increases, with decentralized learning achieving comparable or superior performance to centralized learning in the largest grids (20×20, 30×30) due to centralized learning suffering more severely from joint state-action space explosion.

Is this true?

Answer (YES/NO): NO